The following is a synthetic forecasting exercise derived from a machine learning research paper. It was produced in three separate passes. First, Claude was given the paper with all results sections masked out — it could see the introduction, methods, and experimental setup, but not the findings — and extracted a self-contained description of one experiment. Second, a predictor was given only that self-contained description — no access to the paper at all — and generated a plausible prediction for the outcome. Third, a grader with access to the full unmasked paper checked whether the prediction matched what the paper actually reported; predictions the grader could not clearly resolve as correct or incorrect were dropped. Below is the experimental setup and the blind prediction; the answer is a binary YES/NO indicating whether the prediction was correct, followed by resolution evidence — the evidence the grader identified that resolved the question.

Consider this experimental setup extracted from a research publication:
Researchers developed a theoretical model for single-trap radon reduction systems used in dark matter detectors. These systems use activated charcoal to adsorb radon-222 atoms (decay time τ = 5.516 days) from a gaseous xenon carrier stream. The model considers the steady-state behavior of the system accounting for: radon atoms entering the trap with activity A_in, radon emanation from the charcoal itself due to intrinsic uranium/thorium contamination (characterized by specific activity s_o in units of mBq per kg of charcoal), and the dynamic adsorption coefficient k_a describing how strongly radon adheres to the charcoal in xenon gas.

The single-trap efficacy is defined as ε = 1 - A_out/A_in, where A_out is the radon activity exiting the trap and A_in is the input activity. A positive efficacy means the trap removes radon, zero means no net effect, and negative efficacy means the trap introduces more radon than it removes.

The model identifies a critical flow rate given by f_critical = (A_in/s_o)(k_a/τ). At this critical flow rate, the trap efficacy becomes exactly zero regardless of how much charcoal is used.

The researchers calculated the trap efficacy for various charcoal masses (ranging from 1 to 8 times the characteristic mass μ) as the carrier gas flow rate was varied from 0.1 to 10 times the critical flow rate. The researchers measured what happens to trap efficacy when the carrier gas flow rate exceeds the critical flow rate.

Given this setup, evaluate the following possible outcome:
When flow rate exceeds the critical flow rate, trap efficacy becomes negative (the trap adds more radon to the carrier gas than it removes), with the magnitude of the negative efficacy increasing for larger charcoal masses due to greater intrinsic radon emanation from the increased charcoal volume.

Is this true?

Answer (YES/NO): YES